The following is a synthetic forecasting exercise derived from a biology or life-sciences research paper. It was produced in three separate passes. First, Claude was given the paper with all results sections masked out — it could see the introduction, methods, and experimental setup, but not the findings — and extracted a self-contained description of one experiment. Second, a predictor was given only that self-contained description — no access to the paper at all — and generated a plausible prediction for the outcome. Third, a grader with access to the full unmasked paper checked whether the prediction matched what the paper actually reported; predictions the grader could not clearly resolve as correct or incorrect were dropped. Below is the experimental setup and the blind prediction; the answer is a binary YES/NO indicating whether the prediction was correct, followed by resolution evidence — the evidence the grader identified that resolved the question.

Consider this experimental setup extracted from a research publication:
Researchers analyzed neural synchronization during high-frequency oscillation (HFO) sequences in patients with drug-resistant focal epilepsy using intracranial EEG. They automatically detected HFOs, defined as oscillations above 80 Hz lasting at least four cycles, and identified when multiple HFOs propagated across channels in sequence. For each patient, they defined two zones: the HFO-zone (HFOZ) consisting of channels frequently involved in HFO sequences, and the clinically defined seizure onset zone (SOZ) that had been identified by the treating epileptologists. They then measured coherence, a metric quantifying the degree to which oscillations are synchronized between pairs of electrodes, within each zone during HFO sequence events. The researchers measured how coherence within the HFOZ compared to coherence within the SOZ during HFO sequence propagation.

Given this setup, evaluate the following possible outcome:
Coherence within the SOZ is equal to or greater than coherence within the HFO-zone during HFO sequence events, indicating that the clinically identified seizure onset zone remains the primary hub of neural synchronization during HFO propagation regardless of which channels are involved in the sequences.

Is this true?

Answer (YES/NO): NO